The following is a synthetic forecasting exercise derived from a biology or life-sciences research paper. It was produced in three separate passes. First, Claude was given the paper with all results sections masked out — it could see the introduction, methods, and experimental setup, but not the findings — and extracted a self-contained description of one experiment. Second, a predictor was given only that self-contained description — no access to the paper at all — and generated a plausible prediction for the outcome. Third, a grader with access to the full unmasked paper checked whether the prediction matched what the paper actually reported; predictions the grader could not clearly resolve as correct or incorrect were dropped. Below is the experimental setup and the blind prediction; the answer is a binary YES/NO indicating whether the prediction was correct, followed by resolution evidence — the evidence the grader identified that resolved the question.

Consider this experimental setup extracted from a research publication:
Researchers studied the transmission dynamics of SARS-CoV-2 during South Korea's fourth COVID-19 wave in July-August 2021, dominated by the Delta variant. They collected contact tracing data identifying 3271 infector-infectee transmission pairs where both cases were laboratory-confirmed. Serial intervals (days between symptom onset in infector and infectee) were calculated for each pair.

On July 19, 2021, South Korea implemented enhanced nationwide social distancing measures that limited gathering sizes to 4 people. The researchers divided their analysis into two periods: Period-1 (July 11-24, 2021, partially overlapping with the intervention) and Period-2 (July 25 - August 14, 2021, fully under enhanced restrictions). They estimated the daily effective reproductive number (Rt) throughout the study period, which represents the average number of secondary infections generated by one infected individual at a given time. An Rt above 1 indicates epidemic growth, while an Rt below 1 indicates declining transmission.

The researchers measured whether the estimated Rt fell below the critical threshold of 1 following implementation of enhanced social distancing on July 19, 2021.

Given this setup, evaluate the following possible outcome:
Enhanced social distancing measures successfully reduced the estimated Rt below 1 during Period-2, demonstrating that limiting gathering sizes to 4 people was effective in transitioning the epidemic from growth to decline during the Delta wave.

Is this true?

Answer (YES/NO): NO